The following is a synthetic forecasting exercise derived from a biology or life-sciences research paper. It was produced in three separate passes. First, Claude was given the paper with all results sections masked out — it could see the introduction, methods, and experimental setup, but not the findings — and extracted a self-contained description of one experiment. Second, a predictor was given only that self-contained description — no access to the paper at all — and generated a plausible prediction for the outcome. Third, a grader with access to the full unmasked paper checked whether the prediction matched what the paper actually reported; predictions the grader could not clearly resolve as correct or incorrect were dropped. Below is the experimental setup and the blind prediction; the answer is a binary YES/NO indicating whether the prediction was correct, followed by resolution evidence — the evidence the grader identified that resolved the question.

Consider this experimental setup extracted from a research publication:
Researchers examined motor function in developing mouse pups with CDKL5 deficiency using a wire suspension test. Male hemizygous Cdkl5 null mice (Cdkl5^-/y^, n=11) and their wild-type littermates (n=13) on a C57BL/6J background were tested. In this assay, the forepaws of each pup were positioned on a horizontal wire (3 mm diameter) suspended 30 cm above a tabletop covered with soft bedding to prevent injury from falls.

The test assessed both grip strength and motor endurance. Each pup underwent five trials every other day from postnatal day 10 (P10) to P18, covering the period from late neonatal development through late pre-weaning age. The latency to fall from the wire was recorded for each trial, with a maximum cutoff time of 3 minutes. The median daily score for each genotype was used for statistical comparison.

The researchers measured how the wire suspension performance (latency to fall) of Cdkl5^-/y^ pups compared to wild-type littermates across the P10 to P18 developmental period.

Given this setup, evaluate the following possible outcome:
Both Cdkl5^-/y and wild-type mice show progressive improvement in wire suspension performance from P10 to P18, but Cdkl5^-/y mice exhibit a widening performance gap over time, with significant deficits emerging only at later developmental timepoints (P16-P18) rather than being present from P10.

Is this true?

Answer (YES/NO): NO